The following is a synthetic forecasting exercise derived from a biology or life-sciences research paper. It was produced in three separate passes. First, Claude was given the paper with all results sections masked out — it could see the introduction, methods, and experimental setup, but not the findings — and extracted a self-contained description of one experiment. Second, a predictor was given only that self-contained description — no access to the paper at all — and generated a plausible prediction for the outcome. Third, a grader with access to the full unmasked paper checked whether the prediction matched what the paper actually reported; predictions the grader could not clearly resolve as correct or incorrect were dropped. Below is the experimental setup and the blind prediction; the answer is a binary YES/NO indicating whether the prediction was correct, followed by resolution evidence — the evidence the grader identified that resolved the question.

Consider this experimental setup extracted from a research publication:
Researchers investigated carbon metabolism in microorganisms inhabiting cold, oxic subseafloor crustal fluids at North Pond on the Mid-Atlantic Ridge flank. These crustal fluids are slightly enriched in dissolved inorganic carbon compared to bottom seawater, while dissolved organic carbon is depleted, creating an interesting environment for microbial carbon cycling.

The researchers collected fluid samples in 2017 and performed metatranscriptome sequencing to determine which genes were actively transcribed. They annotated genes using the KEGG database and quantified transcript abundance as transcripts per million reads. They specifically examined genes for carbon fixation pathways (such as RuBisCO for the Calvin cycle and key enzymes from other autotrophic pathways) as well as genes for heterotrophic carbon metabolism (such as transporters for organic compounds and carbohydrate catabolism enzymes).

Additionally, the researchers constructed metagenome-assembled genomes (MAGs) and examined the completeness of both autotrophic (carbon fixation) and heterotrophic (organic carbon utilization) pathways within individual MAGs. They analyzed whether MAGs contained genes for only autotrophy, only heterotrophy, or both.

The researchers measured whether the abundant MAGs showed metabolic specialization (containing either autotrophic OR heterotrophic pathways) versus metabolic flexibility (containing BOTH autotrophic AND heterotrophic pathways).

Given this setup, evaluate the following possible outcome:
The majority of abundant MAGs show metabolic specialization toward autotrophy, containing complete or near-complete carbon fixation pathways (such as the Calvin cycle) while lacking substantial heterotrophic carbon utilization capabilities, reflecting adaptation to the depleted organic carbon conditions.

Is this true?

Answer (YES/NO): NO